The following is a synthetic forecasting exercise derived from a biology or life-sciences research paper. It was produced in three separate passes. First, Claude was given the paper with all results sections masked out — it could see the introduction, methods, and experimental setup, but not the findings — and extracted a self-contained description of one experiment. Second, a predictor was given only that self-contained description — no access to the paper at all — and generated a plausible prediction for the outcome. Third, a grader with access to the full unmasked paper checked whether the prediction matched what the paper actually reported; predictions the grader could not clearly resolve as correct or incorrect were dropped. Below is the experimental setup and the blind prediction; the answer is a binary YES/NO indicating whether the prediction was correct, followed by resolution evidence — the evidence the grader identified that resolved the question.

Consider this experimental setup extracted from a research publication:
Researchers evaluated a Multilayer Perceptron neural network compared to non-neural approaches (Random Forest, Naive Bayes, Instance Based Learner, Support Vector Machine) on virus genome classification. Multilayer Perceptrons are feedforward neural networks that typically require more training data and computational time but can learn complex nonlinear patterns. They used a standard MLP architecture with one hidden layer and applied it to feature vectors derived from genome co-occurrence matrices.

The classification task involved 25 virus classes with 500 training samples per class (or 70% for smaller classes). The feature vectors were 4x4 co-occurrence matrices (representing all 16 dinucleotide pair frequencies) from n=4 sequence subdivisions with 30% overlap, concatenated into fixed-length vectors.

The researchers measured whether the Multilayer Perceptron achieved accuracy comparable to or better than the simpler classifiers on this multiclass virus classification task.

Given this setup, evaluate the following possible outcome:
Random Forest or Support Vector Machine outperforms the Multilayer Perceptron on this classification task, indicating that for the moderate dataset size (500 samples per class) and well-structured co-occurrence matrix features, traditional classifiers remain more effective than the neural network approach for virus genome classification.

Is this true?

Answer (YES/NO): YES